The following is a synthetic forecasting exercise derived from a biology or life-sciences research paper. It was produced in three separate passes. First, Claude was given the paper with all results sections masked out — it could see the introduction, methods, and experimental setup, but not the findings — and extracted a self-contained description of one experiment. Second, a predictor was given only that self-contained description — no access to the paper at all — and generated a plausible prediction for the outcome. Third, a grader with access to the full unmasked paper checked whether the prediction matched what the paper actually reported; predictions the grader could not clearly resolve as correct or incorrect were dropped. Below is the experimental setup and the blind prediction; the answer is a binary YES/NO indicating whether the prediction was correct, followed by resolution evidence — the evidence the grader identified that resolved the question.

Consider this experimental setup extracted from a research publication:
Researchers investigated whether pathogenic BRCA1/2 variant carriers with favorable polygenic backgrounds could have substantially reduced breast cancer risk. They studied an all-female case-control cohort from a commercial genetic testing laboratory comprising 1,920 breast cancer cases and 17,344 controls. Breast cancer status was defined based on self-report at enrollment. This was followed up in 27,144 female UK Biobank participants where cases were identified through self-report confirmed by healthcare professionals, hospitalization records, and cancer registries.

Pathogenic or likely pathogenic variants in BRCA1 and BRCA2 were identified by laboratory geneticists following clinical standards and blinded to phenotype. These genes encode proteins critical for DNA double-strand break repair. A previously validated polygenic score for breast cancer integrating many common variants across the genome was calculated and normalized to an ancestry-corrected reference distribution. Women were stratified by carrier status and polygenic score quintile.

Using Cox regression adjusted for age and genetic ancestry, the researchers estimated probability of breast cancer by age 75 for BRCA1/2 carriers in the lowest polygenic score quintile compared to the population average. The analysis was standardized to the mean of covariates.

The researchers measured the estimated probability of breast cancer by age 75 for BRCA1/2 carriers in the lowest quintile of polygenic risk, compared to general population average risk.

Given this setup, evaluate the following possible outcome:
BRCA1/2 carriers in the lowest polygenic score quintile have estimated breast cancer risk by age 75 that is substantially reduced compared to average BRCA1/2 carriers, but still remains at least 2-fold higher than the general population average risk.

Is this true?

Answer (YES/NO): YES